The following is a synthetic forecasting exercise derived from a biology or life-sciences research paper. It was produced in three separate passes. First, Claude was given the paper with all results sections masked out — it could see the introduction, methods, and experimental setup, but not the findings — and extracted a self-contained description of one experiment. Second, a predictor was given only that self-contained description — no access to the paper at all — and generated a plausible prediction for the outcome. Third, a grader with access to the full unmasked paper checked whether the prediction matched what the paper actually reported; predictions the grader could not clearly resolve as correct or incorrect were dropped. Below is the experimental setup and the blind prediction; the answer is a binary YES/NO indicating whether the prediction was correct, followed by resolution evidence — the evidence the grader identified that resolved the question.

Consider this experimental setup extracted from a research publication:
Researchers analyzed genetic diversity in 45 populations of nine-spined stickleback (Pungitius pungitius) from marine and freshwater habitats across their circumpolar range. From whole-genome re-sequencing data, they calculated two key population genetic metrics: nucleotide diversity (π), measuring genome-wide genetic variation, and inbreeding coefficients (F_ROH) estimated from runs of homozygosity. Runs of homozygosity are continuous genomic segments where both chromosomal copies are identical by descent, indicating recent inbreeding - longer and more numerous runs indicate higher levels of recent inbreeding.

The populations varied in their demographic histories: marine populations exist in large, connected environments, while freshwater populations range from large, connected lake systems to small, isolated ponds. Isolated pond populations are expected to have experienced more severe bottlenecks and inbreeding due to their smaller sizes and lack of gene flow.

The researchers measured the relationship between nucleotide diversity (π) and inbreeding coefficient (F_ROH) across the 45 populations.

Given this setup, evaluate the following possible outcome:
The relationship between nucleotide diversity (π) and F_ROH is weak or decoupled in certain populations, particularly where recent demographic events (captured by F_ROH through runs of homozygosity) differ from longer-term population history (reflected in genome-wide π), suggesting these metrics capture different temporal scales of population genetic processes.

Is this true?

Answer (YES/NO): NO